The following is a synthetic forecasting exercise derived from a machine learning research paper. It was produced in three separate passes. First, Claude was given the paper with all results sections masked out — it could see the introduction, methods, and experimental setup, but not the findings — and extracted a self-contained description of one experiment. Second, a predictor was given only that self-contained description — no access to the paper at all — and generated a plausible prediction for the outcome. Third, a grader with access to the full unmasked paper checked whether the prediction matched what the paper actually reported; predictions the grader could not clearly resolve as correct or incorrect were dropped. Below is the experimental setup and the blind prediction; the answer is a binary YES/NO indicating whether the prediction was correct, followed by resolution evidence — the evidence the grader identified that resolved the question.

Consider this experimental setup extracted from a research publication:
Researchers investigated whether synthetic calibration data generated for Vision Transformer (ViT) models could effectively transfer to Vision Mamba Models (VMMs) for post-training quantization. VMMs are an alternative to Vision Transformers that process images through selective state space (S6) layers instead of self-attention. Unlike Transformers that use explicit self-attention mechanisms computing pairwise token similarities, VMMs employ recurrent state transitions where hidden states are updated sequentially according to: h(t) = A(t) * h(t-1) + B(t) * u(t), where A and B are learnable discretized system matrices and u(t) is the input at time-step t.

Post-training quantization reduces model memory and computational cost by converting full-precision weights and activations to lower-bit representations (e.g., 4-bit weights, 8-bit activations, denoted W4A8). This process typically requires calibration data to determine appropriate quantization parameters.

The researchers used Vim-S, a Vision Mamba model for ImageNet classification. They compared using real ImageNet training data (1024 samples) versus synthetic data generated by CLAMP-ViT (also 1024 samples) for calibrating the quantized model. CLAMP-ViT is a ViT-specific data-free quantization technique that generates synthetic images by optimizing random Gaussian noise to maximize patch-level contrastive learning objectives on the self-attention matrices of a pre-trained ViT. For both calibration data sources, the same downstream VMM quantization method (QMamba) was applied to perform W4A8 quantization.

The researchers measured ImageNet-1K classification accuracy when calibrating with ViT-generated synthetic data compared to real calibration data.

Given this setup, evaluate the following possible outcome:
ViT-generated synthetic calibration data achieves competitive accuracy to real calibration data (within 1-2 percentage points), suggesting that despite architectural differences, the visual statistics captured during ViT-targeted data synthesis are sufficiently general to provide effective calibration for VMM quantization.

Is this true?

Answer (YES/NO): NO